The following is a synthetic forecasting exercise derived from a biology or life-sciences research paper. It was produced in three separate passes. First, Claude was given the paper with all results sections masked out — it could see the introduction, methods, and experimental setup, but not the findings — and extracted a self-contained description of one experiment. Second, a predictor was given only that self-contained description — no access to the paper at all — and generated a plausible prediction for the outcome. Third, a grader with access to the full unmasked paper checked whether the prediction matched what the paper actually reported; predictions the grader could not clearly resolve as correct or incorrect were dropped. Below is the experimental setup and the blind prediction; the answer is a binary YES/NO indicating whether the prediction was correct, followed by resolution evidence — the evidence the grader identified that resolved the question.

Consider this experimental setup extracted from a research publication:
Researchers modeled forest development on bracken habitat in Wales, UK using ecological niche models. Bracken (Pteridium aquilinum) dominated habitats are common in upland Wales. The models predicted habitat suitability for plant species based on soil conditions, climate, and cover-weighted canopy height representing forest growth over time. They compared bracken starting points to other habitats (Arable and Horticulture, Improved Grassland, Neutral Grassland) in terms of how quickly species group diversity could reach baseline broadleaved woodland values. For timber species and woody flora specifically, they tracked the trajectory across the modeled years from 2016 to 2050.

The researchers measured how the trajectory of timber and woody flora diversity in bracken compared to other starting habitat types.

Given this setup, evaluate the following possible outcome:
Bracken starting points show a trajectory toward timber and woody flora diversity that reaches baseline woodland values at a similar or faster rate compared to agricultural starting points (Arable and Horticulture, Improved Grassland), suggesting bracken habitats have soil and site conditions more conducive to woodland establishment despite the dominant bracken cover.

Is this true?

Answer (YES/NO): YES